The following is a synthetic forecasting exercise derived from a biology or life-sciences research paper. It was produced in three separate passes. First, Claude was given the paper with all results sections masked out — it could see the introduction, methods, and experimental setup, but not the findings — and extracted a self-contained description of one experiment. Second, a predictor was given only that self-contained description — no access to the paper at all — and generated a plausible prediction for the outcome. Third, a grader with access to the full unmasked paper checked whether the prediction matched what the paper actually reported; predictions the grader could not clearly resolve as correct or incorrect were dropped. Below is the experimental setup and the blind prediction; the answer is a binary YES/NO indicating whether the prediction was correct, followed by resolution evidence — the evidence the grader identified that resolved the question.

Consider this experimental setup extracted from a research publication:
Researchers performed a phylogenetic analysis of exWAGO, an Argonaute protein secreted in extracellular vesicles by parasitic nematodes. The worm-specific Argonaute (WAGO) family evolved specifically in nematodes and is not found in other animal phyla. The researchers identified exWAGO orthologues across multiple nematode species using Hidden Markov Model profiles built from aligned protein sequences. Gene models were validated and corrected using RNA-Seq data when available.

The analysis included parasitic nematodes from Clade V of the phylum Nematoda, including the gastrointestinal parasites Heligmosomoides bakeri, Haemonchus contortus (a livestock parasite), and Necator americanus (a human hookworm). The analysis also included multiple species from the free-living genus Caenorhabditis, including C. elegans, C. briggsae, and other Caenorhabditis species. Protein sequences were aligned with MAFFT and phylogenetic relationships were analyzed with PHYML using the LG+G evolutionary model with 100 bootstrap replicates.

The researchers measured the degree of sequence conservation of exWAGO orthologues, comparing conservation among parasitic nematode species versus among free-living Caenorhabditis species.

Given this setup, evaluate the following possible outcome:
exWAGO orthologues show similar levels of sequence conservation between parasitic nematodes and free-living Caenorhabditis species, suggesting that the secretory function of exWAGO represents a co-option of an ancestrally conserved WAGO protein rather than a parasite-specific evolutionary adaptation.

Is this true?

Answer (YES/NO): NO